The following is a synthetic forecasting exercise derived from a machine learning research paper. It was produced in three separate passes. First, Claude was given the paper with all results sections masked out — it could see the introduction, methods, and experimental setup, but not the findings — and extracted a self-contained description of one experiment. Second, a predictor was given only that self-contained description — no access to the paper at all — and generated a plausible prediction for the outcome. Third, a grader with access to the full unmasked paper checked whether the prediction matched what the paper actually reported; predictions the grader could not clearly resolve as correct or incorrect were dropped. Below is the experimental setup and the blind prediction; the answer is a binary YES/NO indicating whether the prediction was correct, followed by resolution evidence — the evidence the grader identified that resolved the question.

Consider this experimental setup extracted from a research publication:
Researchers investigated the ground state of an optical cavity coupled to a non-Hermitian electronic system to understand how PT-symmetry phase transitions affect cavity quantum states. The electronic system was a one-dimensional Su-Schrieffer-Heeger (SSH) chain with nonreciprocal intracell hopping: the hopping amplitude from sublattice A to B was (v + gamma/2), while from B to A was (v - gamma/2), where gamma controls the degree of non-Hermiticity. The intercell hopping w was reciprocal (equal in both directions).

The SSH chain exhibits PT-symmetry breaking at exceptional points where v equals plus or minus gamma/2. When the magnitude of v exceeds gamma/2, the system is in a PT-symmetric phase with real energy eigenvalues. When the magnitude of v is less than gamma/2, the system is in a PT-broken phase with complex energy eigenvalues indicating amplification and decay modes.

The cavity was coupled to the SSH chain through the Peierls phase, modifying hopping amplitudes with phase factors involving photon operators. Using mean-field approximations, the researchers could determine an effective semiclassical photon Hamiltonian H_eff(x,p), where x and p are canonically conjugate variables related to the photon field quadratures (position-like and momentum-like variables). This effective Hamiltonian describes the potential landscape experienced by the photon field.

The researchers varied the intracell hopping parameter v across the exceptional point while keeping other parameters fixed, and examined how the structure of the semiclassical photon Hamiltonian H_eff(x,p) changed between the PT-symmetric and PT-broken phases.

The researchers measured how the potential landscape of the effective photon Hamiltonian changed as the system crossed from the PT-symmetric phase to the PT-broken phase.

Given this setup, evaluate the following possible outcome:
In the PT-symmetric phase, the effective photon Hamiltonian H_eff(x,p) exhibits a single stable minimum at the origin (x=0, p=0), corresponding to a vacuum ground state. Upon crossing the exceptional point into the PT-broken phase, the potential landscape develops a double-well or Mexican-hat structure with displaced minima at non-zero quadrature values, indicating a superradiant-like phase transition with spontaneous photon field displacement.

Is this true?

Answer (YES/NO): YES